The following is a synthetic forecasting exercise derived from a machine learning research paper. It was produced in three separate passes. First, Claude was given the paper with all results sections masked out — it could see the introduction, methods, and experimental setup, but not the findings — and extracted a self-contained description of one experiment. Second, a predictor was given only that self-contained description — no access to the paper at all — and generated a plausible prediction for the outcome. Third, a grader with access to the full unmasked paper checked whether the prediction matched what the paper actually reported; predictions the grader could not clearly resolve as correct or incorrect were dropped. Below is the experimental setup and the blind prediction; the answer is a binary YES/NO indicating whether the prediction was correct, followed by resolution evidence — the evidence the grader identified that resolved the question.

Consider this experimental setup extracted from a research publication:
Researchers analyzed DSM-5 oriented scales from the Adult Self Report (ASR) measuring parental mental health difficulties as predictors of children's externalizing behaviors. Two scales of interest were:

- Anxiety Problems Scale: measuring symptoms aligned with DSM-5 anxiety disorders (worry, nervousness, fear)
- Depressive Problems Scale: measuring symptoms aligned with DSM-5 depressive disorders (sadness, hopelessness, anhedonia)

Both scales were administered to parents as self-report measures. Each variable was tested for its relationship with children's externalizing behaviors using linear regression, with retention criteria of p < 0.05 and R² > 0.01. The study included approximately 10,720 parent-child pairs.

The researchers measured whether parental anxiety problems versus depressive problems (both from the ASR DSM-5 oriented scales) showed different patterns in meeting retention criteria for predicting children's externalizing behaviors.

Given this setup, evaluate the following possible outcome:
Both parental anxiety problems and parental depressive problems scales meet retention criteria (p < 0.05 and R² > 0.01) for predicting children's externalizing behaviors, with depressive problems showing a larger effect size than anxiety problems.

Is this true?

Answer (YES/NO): NO